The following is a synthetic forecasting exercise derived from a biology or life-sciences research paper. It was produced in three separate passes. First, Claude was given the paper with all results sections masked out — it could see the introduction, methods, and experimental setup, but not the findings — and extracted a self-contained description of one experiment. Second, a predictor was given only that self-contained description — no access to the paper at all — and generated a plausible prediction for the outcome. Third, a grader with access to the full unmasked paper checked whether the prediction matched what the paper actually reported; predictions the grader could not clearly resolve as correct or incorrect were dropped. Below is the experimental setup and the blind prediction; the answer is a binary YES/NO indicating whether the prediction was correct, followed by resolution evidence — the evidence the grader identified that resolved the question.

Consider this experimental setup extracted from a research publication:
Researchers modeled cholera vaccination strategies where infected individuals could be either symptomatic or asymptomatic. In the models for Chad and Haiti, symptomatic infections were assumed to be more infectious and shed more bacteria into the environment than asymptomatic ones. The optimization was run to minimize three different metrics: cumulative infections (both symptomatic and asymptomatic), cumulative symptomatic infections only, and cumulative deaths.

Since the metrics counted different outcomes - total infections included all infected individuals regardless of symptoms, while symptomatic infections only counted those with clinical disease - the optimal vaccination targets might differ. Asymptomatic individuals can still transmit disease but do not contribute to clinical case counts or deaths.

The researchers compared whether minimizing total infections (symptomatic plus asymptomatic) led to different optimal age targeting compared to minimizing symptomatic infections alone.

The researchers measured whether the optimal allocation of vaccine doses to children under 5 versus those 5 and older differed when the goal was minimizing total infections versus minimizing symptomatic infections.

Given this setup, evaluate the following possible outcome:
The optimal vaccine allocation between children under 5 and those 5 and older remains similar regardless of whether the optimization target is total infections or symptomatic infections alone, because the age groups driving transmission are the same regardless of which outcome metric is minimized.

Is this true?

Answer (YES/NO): YES